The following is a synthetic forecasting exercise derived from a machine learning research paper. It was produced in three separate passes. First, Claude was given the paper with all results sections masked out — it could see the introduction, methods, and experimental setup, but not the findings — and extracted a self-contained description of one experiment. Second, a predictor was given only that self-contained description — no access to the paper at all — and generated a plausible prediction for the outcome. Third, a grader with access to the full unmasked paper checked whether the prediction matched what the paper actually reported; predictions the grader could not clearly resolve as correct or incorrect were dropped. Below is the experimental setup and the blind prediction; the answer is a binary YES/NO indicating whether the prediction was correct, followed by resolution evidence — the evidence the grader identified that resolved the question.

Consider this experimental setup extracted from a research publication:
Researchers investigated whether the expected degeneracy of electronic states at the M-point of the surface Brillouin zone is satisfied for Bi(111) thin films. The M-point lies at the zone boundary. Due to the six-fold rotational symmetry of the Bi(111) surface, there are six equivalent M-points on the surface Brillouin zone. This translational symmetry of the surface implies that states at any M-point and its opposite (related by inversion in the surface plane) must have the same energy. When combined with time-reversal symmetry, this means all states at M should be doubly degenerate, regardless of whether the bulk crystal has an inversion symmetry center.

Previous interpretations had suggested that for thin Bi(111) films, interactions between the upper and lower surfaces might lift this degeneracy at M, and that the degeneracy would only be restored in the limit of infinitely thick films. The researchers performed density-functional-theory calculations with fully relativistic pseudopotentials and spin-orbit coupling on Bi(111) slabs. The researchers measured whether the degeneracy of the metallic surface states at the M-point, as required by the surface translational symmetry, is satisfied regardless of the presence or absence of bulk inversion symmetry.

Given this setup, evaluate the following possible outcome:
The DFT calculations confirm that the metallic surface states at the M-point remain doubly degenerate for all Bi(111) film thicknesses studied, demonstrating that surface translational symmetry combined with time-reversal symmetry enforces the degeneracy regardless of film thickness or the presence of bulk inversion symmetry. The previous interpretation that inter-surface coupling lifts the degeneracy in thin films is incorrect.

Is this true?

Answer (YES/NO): YES